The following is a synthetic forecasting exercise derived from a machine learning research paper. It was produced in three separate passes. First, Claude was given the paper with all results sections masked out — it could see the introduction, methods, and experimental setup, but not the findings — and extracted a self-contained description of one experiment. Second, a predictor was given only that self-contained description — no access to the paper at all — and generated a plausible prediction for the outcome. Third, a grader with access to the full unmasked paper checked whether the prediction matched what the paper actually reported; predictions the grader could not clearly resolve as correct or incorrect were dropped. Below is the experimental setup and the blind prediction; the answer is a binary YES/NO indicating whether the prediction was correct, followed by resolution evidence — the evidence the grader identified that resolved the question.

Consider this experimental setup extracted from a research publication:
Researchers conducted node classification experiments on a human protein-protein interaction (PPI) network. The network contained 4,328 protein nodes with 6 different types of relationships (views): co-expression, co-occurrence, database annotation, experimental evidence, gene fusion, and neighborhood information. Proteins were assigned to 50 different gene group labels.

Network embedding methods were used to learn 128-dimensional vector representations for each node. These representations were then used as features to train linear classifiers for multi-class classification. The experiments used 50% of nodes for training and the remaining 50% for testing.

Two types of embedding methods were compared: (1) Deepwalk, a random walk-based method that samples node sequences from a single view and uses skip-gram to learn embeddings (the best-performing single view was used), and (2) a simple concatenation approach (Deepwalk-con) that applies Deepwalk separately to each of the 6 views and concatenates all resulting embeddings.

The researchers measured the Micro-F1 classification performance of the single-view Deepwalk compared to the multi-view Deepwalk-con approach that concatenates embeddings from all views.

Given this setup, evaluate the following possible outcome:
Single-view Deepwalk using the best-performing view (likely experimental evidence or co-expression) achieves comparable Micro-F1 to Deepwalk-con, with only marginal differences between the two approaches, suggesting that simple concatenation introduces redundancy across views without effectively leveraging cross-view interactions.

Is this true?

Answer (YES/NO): YES